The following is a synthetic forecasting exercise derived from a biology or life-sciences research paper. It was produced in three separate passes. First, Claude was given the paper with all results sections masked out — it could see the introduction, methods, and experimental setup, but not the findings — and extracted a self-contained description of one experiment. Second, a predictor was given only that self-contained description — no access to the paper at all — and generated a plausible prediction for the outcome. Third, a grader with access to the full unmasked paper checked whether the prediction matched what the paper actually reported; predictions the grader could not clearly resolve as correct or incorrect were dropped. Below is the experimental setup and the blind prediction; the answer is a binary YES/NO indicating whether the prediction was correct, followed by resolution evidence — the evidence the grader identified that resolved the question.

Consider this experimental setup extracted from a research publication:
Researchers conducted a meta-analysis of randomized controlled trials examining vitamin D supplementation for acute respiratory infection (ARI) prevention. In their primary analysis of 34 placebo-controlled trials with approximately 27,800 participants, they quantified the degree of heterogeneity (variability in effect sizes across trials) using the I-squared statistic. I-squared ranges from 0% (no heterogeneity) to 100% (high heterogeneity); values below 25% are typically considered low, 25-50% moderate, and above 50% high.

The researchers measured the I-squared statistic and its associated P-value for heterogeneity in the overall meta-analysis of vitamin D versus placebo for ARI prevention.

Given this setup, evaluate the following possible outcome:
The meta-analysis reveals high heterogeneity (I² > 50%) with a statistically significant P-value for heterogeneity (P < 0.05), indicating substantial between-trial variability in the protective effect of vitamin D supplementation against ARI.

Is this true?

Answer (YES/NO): NO